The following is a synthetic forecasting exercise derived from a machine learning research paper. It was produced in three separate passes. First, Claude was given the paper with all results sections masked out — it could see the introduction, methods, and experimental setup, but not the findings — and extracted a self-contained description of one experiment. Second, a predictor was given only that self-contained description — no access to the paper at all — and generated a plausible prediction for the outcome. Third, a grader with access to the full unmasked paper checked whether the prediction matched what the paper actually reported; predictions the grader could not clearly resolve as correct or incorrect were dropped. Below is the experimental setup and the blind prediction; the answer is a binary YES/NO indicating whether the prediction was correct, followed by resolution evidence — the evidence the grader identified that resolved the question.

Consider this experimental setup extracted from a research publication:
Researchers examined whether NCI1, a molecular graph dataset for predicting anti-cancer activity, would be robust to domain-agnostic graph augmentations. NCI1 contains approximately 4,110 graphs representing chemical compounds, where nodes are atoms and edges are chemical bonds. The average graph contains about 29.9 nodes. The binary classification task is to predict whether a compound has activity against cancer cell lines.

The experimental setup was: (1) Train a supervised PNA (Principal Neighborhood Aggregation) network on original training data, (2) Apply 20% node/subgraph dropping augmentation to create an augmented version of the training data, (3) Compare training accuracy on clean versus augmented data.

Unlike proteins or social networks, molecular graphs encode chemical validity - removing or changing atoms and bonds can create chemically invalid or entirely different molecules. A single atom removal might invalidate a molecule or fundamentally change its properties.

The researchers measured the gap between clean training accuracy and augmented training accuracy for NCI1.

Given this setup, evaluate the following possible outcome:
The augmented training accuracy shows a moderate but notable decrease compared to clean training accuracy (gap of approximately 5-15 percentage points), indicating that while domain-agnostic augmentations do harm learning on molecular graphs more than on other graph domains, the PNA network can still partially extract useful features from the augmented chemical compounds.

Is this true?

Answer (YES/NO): NO